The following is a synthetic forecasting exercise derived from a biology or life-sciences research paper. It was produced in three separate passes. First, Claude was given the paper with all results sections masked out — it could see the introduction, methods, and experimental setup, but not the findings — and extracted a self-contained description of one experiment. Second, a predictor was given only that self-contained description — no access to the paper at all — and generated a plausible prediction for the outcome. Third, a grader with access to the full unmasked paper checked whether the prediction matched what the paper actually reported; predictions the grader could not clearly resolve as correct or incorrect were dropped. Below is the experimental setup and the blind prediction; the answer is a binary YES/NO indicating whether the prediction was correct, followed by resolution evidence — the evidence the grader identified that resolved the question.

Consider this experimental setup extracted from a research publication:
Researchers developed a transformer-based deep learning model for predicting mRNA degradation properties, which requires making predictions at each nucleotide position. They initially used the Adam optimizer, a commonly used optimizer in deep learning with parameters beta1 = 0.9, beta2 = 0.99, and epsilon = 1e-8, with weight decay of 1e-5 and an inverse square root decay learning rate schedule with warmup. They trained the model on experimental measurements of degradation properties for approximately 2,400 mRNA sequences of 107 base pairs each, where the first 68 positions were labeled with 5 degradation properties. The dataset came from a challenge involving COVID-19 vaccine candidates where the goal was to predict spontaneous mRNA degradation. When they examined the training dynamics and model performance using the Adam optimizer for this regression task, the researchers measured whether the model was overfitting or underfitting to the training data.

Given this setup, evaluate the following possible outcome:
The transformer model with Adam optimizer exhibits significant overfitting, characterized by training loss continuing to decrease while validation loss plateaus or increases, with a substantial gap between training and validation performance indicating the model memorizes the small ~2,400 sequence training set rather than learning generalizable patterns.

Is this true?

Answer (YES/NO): NO